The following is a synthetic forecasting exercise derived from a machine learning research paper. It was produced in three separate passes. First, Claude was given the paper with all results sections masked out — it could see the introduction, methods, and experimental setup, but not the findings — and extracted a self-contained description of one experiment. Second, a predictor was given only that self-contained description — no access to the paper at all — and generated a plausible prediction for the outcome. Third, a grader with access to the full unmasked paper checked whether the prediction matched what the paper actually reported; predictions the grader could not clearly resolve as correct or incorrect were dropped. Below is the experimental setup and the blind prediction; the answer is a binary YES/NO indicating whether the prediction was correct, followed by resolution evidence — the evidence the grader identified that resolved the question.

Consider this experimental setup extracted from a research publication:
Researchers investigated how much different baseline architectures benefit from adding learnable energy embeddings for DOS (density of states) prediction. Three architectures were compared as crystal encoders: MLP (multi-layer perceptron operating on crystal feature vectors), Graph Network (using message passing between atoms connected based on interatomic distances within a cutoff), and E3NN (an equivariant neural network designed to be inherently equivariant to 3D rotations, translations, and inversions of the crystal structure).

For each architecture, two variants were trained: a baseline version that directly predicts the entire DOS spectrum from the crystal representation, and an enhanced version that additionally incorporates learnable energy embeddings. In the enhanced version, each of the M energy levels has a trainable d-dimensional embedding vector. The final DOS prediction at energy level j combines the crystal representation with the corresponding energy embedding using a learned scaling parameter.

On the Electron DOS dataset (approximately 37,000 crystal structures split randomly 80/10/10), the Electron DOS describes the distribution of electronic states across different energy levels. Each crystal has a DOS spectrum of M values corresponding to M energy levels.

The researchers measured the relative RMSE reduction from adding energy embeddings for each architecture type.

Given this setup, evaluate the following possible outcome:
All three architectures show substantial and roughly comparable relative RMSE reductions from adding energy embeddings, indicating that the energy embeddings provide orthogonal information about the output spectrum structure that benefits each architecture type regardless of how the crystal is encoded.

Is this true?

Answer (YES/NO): NO